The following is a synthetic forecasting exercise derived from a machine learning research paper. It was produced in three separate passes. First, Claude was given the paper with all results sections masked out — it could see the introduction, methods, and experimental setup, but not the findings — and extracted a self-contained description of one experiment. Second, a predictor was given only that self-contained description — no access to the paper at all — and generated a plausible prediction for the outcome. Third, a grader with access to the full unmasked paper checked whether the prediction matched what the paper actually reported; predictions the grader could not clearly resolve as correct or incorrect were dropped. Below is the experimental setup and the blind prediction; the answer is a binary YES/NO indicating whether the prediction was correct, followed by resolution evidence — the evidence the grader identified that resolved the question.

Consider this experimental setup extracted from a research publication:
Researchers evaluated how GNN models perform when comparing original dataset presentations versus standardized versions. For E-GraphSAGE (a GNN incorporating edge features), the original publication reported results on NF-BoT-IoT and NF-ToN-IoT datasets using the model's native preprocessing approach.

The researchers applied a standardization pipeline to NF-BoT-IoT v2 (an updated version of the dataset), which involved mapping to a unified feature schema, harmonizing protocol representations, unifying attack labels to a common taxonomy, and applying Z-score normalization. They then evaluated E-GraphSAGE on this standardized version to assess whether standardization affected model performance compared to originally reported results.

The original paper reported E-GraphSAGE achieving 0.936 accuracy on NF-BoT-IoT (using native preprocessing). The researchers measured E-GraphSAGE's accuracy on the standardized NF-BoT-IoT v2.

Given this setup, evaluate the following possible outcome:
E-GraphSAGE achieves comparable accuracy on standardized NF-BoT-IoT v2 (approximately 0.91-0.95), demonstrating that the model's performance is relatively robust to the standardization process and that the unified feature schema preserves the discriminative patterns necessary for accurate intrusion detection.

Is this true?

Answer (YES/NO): NO